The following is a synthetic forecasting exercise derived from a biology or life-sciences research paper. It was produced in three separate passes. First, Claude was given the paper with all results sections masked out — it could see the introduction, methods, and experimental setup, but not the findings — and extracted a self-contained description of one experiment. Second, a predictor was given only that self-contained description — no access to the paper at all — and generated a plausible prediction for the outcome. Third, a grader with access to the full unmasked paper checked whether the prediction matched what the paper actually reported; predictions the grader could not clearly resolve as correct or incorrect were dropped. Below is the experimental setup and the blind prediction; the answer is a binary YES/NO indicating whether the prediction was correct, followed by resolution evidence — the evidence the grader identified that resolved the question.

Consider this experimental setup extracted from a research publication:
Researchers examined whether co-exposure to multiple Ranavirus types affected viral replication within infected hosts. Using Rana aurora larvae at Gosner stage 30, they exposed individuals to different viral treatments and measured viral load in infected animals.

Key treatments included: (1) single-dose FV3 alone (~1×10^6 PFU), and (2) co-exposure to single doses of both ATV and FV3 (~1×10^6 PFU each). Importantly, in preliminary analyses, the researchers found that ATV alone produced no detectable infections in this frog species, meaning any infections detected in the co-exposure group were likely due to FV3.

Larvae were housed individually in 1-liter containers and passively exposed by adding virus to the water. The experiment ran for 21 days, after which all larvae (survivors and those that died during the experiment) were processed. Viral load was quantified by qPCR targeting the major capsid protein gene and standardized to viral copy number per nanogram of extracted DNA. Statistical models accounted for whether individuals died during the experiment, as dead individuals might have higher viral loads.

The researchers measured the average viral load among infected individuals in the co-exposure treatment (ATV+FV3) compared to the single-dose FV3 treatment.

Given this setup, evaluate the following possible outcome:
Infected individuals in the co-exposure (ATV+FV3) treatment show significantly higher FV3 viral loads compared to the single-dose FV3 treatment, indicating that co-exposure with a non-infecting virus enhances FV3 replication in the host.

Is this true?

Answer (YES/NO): YES